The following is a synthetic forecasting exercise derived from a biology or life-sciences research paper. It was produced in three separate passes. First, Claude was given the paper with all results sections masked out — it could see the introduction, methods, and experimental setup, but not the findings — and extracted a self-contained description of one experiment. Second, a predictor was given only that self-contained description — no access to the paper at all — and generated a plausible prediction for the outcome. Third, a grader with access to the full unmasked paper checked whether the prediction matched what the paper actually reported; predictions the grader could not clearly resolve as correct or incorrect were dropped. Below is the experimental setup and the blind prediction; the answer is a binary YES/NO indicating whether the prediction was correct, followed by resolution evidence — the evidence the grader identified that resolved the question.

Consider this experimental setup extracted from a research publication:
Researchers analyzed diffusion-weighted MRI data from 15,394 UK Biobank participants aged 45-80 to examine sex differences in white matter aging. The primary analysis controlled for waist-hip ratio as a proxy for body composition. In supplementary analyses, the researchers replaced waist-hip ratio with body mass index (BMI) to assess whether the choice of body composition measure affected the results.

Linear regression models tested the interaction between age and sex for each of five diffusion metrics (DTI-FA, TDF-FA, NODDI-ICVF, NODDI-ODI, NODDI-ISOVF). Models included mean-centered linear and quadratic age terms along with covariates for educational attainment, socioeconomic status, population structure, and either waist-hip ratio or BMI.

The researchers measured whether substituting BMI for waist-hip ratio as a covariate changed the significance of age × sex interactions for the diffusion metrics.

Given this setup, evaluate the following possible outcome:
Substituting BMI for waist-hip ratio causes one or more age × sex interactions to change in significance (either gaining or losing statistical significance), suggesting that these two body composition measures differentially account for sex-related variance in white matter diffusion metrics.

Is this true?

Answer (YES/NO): YES